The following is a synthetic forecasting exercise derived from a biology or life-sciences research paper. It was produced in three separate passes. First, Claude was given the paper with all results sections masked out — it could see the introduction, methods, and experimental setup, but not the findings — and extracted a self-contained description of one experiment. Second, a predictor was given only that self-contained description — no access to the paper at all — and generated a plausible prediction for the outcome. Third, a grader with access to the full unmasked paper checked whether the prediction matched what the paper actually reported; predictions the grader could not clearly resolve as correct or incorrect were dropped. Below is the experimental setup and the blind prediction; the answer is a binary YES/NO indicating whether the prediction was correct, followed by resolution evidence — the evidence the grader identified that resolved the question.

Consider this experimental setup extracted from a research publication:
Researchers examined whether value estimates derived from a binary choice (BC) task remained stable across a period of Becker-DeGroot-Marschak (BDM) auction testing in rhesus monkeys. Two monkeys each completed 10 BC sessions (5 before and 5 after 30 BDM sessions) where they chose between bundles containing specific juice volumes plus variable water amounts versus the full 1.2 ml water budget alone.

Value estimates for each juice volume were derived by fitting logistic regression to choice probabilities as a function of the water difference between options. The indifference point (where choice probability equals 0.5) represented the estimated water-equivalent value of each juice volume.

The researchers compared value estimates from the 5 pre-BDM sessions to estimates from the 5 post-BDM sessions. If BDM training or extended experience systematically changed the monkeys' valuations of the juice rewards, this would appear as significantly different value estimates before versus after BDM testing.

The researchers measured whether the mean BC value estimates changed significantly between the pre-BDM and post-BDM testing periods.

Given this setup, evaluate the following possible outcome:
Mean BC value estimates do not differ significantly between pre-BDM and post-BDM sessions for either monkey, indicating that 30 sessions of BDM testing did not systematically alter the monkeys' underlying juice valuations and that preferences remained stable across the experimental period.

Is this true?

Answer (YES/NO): YES